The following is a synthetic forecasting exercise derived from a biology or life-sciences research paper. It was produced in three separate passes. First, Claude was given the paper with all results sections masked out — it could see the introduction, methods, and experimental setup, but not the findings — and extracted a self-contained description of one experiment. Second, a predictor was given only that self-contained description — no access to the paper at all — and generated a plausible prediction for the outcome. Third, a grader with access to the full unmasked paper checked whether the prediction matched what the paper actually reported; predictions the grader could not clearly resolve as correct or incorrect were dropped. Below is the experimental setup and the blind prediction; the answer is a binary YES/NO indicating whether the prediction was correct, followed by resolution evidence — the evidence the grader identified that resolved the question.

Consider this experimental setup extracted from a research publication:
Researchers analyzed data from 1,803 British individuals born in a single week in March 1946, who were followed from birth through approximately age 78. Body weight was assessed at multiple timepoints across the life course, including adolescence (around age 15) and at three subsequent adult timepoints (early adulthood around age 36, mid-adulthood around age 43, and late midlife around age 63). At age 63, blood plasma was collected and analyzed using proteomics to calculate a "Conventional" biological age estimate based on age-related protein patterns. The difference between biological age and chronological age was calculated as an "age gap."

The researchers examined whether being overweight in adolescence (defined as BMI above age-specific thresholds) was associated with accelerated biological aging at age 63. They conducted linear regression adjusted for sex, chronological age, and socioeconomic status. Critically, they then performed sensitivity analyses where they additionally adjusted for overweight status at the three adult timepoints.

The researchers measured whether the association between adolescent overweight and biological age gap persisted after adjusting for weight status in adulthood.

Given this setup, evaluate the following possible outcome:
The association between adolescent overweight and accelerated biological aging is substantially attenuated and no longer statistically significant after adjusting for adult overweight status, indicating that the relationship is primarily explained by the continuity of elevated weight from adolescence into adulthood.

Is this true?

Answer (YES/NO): NO